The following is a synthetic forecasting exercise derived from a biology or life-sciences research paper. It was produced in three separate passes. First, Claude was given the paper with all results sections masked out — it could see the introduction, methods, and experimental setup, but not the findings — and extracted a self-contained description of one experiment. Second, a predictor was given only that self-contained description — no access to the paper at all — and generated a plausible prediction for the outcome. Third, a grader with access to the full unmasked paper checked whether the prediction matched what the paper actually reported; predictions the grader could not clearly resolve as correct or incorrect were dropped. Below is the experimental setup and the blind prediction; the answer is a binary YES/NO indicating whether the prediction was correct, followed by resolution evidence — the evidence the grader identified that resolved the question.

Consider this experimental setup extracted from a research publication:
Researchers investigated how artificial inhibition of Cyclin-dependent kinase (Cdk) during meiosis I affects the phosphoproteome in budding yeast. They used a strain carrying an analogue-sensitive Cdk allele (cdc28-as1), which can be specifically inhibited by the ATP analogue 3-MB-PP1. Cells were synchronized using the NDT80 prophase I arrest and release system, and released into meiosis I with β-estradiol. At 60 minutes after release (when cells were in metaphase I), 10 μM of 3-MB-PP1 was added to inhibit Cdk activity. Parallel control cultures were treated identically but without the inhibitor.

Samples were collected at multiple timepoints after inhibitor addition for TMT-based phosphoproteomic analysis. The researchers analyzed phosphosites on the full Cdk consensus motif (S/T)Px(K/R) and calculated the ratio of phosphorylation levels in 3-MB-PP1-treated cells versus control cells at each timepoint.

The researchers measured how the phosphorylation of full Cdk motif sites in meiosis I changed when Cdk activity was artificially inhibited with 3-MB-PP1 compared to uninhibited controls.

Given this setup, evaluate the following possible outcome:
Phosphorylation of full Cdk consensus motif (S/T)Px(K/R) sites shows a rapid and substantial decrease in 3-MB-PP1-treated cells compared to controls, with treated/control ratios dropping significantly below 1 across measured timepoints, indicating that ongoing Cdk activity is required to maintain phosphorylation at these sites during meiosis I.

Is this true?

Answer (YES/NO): YES